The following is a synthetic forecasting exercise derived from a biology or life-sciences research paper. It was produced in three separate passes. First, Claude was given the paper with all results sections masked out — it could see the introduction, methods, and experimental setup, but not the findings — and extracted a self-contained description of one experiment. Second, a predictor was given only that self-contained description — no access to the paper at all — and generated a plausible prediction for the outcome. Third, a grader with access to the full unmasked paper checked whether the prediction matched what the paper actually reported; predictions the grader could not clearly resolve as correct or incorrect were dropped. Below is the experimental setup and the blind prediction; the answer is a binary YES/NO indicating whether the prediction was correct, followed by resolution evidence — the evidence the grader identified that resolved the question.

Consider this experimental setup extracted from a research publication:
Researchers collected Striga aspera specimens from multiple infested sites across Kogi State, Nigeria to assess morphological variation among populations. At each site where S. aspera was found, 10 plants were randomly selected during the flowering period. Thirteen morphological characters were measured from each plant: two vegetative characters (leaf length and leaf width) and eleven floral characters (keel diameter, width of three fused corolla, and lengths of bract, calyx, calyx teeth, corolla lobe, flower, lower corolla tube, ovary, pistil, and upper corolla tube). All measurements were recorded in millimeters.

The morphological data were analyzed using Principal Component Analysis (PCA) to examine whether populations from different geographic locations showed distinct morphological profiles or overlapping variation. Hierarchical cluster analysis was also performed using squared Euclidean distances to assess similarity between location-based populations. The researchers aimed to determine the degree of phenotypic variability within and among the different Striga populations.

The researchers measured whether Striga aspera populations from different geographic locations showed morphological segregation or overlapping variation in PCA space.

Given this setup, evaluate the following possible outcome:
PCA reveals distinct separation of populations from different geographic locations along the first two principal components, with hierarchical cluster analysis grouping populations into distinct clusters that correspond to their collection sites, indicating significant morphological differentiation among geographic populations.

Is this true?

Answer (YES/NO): NO